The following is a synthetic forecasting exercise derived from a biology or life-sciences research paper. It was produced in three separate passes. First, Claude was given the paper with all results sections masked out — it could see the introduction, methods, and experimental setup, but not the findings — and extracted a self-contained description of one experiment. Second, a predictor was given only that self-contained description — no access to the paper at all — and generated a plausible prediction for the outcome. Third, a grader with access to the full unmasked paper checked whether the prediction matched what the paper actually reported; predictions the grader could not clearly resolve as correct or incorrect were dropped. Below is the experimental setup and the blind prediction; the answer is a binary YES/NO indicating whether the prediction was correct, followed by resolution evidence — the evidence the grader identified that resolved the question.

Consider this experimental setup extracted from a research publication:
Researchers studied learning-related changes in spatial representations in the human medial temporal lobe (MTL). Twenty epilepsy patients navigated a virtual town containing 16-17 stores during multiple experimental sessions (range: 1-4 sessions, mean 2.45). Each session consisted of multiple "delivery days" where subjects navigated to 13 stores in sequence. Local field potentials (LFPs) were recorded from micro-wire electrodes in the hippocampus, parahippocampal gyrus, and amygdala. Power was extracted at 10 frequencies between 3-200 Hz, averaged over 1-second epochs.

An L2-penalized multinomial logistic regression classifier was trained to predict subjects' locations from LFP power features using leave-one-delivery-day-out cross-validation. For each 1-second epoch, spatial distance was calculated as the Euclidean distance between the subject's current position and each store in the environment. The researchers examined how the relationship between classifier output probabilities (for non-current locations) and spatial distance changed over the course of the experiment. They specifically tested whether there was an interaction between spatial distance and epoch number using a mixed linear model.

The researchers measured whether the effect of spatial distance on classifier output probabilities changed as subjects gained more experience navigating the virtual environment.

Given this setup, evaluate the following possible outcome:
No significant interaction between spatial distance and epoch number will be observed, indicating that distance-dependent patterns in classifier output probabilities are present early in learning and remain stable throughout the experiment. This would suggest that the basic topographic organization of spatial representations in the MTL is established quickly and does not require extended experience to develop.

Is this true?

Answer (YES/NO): NO